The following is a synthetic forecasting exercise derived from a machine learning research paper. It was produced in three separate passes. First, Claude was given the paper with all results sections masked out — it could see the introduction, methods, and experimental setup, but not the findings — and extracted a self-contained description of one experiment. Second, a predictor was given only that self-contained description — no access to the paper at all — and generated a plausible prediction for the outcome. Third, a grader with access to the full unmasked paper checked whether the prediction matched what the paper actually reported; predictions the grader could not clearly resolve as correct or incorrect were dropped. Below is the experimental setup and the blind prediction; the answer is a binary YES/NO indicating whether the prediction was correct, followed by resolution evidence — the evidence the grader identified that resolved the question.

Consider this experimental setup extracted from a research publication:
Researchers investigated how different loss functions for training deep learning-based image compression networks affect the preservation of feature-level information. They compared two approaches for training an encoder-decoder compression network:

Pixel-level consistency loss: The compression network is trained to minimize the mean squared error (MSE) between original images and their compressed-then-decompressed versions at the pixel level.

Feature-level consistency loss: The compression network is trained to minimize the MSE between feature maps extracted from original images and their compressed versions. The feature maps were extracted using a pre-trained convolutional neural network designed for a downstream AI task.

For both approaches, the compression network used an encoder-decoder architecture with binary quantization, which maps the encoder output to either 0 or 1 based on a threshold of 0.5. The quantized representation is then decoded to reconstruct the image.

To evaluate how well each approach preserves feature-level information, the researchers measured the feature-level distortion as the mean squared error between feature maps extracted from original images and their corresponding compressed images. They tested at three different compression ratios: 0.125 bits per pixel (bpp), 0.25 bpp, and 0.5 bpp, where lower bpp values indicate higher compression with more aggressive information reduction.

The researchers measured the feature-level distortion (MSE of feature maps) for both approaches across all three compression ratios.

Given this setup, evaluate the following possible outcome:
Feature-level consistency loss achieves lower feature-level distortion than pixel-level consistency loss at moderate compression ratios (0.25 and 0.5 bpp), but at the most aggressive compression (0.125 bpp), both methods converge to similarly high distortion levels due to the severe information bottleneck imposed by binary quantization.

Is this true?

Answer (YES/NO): NO